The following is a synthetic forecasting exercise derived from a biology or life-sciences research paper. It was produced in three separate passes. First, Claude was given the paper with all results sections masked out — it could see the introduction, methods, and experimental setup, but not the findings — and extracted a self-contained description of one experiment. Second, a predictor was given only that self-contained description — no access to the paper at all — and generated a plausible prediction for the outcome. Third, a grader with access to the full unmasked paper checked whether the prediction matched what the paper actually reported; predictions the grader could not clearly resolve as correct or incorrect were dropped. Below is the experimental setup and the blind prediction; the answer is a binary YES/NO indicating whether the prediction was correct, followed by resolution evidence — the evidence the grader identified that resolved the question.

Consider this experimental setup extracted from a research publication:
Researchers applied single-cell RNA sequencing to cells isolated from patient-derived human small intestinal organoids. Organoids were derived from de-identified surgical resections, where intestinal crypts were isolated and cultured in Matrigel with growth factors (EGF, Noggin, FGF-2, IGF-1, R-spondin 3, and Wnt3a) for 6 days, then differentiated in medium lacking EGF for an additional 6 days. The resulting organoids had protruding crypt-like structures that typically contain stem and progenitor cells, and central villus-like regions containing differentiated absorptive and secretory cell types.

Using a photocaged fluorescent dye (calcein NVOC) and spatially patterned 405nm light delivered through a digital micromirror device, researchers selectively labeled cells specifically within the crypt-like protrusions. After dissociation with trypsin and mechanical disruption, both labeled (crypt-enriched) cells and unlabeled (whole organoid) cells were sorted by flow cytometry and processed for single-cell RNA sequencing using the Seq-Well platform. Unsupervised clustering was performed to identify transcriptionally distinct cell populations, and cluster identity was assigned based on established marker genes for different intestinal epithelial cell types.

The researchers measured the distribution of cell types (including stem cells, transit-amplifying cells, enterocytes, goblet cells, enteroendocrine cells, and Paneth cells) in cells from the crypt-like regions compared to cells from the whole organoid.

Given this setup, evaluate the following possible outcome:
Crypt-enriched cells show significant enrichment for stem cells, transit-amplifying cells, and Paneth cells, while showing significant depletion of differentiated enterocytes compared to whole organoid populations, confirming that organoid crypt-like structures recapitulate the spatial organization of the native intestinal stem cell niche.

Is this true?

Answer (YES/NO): NO